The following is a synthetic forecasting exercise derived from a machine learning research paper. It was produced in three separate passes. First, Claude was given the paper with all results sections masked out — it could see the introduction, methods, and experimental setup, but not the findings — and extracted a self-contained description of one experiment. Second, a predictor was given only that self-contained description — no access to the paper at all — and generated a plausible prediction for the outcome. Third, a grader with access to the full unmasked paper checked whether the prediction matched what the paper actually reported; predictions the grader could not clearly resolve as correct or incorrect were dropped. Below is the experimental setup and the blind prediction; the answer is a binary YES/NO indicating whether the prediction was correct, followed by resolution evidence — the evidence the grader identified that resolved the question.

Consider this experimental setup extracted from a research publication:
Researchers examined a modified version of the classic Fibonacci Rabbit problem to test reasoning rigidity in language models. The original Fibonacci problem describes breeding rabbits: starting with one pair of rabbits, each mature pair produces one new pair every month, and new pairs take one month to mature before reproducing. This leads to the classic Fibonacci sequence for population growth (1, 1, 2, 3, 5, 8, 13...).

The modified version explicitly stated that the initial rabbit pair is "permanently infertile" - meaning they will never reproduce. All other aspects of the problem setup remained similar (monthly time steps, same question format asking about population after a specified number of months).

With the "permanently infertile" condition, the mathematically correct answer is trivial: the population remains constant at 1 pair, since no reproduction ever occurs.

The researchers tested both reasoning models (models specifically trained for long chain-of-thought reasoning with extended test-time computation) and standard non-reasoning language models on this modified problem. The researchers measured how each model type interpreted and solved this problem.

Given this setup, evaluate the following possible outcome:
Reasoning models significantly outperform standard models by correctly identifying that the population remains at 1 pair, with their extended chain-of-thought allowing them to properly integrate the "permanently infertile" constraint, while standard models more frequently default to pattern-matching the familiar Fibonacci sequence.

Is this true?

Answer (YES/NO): NO